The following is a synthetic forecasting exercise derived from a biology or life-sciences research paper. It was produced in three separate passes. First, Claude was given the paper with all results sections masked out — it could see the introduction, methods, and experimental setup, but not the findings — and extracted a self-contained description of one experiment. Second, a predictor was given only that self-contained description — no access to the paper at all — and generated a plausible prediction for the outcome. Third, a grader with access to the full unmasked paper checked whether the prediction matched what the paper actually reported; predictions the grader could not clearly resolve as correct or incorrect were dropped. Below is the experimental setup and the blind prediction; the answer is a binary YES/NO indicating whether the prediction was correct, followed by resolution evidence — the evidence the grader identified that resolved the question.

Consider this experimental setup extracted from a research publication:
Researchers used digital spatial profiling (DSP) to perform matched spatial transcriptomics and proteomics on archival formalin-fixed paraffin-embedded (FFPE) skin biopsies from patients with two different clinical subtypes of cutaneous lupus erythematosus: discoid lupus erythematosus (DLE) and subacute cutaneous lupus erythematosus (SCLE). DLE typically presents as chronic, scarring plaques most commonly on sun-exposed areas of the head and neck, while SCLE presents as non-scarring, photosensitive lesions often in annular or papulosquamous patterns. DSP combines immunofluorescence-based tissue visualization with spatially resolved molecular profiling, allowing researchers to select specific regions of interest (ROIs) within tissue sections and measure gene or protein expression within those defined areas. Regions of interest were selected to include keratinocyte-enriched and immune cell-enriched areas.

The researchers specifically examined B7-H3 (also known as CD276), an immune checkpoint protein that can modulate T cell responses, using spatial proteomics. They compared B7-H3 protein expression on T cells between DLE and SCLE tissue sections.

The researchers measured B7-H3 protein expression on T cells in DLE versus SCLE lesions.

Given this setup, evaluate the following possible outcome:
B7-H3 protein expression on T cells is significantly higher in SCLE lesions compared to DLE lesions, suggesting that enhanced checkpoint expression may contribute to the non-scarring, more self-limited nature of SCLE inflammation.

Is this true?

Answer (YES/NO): YES